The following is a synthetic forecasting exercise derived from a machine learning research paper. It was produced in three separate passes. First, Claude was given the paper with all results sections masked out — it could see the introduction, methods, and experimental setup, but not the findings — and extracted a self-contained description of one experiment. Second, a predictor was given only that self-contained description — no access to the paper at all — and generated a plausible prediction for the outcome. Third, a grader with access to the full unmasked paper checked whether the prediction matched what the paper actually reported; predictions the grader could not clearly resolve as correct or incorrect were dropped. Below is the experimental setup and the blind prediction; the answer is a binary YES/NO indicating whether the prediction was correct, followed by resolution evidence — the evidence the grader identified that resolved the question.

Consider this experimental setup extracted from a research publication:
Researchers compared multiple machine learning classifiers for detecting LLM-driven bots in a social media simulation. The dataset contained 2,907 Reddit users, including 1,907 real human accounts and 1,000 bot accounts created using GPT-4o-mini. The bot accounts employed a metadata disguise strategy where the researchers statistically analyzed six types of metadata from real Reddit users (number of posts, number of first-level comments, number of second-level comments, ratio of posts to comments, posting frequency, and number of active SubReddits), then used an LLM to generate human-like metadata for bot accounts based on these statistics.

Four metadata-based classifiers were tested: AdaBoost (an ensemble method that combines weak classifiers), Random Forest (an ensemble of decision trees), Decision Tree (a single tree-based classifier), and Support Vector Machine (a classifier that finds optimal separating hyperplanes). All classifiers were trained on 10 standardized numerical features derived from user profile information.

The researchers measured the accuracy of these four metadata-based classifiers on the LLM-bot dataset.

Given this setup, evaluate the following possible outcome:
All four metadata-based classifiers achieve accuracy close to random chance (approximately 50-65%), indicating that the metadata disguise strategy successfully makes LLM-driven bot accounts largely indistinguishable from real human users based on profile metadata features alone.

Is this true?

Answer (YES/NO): NO